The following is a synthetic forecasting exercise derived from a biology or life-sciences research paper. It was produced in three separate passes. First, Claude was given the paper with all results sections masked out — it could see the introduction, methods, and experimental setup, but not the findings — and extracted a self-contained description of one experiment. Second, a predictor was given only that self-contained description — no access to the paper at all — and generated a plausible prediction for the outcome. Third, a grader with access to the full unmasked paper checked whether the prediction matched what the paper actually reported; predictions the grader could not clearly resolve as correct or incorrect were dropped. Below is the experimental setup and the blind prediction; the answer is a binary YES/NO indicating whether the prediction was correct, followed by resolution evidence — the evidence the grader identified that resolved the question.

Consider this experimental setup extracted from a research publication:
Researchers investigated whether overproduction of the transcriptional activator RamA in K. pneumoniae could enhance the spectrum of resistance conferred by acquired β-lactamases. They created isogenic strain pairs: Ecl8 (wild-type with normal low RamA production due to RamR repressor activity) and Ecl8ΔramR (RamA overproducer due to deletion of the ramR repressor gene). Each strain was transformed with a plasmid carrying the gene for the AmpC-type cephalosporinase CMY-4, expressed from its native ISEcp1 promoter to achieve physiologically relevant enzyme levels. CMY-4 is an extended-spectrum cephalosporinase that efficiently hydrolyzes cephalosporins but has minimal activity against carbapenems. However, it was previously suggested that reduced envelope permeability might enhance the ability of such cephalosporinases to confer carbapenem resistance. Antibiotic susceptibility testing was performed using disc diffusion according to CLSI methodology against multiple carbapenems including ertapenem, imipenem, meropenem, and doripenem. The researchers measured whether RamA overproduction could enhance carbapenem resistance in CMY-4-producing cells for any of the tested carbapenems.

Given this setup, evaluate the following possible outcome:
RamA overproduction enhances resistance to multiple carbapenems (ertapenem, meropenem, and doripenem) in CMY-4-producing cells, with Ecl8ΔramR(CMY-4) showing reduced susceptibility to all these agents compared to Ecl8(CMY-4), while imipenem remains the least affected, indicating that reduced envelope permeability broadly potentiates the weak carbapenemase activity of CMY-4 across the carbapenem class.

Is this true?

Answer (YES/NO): NO